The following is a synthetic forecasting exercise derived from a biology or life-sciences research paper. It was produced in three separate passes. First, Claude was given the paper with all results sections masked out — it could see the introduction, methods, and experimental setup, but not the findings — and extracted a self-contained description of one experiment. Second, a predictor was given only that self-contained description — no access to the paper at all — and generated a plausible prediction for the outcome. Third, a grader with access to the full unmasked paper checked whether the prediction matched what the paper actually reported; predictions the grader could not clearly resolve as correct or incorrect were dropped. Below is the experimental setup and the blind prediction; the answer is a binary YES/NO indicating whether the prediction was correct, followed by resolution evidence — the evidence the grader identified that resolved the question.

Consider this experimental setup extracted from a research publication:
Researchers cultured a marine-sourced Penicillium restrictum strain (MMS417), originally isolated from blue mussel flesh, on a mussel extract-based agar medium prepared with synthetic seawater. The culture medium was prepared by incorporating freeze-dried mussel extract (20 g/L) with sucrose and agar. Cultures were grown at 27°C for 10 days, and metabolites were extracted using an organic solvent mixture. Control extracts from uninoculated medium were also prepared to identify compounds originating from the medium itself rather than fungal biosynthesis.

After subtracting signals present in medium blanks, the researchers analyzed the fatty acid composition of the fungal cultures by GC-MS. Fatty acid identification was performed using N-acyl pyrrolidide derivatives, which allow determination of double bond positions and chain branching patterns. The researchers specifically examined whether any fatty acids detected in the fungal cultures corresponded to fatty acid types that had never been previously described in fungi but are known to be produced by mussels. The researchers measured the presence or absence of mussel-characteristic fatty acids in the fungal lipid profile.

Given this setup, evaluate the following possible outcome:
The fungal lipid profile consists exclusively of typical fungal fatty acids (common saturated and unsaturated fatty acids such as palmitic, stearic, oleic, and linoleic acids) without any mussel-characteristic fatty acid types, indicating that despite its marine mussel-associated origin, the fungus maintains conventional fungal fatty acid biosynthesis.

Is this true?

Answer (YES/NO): NO